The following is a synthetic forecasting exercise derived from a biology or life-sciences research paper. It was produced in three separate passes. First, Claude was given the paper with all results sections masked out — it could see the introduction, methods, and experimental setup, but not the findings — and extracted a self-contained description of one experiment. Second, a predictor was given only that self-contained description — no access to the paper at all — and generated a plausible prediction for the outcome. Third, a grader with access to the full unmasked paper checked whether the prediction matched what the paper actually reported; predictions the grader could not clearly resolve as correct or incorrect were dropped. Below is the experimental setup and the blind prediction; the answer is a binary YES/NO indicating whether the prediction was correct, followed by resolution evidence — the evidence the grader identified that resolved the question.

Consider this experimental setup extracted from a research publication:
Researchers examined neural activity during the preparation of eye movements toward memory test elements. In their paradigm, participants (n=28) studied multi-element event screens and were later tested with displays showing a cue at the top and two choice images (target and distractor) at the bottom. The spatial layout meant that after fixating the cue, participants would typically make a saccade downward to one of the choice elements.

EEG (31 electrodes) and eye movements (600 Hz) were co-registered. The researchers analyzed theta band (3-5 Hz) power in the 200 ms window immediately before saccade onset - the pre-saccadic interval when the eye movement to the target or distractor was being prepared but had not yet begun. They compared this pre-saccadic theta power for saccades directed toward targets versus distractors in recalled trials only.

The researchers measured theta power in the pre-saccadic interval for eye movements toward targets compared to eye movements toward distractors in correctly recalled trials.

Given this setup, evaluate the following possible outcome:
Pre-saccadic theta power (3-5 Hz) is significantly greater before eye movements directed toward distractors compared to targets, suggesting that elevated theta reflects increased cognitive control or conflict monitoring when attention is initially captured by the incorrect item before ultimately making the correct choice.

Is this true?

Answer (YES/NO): NO